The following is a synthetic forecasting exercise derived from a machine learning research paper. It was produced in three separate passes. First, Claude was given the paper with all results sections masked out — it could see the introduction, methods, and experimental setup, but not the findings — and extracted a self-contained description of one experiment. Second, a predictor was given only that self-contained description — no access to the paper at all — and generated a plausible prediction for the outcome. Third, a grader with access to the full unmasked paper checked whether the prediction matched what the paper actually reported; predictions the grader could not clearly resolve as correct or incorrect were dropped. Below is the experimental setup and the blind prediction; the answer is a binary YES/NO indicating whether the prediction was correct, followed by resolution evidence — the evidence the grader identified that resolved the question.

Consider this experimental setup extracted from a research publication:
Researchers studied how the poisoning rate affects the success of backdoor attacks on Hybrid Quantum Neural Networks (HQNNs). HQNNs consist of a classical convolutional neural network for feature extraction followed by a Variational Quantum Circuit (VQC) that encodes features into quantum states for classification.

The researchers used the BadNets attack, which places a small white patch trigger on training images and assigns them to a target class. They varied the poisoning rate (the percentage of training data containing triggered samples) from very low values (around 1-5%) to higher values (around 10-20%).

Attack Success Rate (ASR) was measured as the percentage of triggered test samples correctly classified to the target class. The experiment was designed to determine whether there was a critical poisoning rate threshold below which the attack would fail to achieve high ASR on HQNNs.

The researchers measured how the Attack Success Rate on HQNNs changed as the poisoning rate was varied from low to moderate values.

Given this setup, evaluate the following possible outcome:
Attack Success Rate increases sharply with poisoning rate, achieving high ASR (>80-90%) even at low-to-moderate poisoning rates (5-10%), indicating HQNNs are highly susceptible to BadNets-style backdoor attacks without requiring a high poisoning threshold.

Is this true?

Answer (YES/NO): NO